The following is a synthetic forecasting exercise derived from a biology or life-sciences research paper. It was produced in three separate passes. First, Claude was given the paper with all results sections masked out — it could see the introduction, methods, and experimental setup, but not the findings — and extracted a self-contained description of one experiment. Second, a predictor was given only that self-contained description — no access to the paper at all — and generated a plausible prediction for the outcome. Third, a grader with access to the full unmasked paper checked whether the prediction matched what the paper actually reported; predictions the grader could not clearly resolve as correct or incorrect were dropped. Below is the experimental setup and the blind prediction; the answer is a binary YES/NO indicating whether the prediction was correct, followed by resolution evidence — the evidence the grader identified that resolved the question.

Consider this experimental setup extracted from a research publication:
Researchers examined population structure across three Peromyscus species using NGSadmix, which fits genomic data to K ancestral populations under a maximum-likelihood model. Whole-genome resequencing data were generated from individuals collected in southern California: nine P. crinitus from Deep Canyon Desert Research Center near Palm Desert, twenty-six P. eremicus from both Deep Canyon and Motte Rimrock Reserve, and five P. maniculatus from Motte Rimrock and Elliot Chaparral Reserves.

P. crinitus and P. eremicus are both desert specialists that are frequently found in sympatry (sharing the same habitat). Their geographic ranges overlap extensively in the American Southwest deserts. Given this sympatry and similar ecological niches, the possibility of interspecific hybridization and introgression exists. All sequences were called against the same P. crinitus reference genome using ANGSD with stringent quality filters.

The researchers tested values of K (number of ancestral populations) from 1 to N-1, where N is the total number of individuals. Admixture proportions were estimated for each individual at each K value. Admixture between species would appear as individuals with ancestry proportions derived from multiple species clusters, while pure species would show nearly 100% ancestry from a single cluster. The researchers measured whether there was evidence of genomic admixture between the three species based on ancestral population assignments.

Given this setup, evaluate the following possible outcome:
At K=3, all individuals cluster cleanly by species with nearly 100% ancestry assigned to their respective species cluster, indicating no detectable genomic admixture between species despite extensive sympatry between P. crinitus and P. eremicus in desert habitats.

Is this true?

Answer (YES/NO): NO